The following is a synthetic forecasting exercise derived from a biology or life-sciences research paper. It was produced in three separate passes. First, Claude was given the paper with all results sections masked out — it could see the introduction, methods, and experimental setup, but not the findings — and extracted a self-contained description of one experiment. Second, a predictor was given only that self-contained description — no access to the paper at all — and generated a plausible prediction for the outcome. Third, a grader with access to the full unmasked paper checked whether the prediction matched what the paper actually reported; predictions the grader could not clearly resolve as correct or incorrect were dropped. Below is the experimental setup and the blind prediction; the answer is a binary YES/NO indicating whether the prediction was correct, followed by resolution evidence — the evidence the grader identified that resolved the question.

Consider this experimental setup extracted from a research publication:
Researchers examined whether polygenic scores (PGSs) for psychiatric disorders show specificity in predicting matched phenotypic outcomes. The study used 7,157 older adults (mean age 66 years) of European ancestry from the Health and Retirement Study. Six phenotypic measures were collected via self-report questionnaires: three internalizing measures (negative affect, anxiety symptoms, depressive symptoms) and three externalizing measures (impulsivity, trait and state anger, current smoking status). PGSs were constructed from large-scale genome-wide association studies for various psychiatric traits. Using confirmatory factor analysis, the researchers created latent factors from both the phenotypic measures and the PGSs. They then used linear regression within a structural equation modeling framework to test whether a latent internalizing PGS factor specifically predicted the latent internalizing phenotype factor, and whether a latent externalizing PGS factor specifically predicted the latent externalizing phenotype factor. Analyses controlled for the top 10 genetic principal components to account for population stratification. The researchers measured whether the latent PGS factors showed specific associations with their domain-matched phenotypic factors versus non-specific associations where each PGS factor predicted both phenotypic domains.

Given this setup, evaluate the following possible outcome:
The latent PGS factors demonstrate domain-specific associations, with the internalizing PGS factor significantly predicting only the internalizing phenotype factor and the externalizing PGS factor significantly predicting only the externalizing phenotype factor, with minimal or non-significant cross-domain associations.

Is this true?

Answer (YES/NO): NO